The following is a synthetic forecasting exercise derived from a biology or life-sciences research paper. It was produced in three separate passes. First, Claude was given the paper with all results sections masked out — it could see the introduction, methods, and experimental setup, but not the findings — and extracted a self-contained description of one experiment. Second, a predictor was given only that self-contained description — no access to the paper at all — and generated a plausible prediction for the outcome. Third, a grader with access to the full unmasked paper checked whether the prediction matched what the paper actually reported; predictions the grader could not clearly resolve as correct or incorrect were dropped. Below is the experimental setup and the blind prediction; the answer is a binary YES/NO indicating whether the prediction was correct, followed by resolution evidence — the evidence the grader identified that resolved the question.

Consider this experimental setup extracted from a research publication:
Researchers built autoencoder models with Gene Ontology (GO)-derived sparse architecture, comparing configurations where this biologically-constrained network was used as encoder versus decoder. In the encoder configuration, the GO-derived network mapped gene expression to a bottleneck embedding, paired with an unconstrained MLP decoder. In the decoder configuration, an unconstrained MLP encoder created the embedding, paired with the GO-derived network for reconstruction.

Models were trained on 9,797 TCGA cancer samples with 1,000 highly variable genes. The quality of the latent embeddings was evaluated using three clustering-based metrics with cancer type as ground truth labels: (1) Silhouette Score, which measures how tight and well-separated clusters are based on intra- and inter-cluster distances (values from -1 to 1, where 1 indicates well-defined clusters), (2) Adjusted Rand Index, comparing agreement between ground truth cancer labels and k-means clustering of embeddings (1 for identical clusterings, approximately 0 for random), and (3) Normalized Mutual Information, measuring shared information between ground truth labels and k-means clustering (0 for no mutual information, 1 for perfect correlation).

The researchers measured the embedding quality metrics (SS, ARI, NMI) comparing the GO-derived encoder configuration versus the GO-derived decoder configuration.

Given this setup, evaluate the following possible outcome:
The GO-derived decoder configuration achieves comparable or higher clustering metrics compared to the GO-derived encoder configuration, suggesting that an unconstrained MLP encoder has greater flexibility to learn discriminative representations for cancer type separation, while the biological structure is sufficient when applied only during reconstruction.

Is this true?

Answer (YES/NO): YES